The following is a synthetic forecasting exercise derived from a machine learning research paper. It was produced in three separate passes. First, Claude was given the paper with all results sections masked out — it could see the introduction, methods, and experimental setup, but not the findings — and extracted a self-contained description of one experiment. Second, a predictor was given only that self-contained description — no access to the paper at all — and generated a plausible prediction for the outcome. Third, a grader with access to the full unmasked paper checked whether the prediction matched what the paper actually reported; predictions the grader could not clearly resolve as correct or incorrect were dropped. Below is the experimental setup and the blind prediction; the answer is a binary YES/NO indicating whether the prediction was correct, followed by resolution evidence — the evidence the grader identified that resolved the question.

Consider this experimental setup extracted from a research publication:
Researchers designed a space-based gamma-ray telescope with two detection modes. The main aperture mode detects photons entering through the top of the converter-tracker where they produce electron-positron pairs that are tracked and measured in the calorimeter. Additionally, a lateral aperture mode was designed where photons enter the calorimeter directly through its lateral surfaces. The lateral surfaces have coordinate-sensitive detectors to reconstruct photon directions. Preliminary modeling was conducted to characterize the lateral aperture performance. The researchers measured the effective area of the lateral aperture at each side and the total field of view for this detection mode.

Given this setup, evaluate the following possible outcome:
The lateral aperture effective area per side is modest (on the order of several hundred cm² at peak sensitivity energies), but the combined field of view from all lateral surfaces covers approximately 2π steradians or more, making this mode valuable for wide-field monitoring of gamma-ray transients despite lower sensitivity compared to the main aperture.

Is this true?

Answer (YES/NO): NO